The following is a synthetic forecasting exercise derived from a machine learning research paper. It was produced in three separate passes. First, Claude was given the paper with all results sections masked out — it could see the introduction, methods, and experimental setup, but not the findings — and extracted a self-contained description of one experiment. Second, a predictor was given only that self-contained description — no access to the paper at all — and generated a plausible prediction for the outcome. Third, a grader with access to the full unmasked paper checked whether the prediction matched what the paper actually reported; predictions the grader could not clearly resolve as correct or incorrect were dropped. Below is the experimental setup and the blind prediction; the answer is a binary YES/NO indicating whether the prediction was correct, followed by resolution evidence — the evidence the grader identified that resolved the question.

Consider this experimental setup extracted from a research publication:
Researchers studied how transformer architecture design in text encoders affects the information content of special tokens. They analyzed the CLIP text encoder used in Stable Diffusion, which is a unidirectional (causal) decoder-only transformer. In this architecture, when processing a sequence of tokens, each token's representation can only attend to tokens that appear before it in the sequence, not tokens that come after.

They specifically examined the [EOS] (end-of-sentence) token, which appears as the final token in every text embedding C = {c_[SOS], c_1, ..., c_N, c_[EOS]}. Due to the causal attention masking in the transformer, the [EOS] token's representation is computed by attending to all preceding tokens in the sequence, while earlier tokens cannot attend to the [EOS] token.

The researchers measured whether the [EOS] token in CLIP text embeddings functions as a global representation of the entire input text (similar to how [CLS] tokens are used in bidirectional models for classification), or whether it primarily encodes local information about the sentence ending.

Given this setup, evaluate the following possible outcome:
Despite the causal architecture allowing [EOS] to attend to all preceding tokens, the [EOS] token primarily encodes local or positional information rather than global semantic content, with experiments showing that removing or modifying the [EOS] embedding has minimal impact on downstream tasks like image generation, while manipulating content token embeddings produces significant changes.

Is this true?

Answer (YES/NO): NO